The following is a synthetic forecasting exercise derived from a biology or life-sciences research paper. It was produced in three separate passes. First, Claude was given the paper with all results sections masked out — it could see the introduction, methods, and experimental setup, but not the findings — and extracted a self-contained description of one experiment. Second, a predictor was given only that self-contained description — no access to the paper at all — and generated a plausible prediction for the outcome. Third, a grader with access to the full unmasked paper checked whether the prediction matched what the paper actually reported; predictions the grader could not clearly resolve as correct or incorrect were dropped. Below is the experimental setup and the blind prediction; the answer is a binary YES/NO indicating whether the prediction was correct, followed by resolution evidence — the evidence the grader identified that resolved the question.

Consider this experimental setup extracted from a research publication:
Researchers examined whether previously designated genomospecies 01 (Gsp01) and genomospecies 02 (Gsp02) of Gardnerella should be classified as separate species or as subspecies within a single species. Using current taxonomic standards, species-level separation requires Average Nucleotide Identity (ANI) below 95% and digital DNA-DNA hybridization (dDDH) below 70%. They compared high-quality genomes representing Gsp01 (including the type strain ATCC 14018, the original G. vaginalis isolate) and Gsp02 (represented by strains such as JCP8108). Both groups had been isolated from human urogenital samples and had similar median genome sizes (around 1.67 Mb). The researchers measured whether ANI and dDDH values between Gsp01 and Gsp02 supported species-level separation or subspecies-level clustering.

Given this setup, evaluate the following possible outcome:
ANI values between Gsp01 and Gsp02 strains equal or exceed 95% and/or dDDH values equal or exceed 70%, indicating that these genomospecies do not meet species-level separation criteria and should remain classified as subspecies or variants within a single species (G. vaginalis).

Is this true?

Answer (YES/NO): YES